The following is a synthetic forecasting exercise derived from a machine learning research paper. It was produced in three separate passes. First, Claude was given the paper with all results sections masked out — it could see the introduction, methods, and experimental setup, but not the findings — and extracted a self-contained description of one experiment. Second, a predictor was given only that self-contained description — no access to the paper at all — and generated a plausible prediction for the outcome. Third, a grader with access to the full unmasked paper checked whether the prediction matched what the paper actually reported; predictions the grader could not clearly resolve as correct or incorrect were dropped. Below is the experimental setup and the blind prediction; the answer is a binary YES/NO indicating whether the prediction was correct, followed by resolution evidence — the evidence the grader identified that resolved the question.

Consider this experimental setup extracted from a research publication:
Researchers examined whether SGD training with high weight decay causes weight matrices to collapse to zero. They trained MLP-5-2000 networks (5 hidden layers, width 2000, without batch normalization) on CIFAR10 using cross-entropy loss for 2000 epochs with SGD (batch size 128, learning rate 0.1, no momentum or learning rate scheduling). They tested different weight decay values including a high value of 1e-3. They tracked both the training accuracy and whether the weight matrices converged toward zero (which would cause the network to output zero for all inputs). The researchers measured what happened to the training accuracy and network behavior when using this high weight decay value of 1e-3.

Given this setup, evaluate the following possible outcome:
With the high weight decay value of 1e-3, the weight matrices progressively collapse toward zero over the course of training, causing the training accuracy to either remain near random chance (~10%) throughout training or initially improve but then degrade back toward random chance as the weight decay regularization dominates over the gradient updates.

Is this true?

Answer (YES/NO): YES